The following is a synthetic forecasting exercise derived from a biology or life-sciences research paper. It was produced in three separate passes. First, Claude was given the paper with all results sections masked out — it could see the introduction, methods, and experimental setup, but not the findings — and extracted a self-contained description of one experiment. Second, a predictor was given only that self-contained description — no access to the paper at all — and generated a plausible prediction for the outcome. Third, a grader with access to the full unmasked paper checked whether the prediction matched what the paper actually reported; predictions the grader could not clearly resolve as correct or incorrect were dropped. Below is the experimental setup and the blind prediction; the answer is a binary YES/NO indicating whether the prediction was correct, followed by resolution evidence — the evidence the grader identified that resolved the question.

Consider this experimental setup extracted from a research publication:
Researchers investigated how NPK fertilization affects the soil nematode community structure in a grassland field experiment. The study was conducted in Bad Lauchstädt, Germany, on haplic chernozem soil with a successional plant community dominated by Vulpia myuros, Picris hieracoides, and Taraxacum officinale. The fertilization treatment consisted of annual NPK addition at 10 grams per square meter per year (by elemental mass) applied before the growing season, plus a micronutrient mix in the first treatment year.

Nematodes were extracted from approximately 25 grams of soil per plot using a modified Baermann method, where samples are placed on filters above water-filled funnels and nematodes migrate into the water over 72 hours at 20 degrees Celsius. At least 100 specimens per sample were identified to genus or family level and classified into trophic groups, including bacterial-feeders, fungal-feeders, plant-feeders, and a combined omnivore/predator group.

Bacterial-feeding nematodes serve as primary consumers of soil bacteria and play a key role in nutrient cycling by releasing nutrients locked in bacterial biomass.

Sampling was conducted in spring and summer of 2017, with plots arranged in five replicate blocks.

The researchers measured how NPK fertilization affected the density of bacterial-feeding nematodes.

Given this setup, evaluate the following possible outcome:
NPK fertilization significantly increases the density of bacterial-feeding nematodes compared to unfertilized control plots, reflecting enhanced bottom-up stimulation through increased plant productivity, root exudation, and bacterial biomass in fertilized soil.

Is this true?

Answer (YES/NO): YES